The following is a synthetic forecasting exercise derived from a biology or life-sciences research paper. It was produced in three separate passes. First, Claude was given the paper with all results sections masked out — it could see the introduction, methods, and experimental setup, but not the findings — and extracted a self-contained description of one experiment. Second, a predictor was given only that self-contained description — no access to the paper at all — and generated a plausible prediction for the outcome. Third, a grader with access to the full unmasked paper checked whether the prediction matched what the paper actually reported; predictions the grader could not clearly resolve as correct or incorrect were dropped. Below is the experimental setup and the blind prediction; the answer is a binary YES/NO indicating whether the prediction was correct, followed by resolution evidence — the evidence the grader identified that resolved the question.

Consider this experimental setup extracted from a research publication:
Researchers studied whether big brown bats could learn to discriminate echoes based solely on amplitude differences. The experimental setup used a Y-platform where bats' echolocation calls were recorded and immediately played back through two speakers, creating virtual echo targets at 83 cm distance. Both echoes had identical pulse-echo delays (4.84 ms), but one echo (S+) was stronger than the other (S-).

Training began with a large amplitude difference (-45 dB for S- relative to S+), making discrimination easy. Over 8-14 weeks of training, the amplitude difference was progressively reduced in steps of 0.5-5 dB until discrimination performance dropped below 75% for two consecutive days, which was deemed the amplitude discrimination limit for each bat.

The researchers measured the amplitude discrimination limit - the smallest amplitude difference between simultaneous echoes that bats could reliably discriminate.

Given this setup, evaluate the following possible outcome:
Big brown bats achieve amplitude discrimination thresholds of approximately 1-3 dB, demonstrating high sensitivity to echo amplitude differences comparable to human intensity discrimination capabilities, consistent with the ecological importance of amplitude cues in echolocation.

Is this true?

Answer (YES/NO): NO